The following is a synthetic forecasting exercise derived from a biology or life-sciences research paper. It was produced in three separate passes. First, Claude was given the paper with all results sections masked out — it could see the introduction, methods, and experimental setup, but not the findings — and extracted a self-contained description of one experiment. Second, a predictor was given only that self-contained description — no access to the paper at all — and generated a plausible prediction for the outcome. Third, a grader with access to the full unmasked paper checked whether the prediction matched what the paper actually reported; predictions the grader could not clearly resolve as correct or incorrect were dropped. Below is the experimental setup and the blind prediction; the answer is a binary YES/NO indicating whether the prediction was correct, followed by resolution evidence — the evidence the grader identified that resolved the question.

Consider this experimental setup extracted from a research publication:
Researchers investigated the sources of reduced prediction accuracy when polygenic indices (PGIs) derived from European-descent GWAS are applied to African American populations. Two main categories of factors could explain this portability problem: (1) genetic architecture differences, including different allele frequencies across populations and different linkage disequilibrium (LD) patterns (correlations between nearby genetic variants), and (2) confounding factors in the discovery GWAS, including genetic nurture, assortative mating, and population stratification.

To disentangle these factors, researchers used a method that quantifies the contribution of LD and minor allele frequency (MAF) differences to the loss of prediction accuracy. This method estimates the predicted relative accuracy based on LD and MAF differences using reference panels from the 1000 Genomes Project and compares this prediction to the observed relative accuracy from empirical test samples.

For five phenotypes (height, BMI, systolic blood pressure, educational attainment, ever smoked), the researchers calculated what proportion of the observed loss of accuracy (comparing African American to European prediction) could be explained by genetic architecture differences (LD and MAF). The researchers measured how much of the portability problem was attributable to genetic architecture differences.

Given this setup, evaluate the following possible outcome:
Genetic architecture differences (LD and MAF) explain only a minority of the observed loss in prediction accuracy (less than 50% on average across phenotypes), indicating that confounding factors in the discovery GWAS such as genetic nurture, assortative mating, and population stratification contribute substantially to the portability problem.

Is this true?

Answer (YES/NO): NO